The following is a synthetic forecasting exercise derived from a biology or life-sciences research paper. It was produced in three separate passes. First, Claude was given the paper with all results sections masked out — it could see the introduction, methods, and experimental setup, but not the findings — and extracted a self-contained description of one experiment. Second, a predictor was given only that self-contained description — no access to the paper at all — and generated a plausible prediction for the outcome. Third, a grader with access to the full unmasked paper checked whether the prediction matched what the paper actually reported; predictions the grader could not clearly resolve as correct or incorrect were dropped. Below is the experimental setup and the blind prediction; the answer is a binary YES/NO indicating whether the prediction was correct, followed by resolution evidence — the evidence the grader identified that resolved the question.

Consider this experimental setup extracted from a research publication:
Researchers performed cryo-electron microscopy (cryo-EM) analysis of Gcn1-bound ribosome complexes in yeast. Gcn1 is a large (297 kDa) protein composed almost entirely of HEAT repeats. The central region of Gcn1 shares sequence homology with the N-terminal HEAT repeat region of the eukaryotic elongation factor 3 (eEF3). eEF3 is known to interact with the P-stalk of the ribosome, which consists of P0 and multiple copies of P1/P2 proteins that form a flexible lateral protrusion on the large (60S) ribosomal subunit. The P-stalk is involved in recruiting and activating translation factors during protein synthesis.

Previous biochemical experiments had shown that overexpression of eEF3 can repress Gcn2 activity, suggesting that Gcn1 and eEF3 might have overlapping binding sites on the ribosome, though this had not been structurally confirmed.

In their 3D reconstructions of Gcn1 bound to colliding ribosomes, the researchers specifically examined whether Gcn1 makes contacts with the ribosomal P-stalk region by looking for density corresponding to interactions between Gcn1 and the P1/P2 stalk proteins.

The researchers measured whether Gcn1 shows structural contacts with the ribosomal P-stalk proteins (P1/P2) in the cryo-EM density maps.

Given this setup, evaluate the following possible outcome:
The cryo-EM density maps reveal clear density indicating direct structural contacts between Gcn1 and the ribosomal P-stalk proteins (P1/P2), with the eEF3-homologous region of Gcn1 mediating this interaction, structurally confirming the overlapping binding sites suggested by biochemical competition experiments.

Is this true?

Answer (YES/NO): NO